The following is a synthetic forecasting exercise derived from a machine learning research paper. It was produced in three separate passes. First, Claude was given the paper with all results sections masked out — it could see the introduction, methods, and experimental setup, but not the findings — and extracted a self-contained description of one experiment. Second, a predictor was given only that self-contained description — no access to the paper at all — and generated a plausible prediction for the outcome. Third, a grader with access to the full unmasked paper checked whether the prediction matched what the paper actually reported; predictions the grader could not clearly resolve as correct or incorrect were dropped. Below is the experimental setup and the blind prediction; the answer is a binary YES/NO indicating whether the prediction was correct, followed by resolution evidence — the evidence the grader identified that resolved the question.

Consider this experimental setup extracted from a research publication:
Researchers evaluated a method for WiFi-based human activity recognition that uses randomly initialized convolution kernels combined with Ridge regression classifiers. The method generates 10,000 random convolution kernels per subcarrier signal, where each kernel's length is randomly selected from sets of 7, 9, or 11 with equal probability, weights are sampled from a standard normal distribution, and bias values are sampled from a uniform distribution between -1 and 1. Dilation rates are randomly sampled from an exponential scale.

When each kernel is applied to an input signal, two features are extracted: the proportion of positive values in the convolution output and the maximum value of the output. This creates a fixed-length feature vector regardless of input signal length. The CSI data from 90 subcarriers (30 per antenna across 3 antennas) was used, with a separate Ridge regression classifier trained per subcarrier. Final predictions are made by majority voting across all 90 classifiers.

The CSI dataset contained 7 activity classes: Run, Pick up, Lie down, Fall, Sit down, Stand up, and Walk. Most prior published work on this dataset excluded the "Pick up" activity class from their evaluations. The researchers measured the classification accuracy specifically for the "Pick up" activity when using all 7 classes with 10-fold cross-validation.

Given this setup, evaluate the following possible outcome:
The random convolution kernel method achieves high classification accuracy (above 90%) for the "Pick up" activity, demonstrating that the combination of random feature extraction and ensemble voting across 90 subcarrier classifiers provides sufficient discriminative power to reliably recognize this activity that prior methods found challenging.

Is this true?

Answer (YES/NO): YES